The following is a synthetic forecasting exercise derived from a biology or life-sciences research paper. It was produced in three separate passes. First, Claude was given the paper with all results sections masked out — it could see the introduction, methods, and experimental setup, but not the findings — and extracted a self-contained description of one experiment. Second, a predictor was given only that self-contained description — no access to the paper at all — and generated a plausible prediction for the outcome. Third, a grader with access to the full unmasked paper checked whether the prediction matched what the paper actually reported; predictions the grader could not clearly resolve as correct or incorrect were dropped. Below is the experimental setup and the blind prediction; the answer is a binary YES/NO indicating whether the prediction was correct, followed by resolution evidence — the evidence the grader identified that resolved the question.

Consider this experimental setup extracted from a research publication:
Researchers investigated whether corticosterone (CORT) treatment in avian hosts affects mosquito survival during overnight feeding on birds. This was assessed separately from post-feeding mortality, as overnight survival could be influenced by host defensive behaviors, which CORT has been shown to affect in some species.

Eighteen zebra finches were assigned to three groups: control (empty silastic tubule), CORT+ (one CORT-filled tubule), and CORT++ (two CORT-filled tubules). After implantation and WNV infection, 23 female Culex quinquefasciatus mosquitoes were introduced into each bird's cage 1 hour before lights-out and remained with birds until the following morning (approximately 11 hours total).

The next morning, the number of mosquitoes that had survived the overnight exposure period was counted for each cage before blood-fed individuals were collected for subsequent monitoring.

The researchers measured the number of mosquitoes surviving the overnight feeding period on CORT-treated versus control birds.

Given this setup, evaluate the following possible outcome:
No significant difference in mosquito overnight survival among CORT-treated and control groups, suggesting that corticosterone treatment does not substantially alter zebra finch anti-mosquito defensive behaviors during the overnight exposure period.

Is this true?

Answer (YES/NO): YES